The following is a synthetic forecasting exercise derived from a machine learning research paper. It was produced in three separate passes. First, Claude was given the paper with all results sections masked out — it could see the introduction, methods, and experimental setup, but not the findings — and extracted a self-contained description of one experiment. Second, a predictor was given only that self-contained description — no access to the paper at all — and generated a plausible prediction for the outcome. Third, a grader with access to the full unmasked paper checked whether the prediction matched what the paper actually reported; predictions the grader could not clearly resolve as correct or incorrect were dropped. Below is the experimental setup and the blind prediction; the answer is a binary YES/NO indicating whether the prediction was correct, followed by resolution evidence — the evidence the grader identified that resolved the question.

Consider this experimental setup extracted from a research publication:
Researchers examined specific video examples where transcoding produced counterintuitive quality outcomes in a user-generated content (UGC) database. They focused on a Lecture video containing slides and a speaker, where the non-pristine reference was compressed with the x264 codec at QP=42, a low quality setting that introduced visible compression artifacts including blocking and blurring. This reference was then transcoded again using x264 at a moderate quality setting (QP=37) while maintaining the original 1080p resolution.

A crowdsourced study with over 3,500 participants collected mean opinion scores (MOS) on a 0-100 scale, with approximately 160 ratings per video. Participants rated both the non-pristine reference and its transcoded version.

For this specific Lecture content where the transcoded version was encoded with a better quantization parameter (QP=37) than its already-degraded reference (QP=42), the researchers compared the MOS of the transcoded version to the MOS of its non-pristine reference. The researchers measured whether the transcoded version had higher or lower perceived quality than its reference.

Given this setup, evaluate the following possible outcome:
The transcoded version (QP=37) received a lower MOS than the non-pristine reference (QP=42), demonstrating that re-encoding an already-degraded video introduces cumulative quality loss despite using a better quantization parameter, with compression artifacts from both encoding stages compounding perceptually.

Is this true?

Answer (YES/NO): NO